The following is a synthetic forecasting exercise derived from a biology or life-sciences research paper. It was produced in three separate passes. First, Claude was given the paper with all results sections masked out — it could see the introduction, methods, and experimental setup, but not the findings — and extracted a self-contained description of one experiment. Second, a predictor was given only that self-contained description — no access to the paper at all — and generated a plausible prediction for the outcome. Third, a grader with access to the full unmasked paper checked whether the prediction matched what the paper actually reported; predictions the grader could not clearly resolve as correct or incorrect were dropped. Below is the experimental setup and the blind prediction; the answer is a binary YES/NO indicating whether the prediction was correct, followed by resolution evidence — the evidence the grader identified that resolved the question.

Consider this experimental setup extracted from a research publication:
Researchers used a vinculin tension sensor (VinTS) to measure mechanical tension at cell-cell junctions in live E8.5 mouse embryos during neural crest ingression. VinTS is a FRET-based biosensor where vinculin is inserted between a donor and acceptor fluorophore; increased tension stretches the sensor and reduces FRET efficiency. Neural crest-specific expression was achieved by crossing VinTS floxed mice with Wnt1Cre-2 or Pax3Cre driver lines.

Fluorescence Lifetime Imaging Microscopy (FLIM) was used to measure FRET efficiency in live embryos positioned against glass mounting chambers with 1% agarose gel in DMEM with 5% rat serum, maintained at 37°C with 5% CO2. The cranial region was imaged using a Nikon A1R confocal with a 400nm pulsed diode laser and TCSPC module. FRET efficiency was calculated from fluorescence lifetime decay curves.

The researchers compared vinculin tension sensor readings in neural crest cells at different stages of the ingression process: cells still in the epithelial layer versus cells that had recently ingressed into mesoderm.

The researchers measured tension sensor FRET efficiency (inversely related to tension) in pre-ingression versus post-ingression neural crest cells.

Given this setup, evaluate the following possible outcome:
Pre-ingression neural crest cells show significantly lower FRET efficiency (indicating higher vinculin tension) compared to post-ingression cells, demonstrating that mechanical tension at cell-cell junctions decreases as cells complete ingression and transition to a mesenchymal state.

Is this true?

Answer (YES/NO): NO